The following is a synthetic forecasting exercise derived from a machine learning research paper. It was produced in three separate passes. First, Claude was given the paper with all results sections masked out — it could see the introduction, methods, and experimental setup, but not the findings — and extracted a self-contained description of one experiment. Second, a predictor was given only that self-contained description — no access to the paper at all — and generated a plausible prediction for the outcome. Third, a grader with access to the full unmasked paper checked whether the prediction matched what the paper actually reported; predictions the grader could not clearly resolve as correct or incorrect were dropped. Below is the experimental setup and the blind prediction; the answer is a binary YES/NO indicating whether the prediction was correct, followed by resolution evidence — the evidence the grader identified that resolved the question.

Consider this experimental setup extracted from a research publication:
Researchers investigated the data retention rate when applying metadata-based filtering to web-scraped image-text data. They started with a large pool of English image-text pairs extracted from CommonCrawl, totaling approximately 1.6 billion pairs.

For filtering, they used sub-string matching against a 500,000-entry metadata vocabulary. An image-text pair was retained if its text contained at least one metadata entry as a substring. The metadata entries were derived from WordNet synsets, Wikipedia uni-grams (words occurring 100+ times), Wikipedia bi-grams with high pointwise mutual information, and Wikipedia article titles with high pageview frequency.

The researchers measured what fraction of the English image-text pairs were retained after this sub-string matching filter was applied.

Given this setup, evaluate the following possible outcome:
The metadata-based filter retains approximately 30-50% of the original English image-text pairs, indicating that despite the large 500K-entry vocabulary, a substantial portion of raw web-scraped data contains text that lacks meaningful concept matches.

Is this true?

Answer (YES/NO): YES